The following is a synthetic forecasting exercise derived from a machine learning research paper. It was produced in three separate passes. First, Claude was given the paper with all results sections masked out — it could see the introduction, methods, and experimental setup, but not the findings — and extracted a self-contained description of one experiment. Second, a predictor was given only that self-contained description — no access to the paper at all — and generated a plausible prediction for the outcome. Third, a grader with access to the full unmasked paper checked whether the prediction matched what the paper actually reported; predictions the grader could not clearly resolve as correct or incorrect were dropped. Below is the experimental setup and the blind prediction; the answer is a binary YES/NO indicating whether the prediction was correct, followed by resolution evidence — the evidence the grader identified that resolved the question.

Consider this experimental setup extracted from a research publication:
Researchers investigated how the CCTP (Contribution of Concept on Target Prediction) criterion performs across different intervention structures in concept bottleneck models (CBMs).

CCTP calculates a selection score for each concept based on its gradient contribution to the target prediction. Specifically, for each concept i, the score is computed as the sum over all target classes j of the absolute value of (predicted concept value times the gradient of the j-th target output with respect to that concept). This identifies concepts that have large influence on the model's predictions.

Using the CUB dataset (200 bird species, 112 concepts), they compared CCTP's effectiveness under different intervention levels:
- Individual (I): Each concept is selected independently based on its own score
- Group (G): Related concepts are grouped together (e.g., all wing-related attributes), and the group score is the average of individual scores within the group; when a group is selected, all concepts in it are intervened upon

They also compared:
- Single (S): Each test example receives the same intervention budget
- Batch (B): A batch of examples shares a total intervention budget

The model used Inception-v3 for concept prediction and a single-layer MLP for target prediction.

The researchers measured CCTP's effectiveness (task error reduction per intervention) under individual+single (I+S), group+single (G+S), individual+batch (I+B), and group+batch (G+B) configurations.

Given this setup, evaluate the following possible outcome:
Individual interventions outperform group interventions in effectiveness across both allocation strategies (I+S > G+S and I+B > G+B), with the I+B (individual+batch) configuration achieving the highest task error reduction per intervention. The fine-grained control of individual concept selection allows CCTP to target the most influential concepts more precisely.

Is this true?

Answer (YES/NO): NO